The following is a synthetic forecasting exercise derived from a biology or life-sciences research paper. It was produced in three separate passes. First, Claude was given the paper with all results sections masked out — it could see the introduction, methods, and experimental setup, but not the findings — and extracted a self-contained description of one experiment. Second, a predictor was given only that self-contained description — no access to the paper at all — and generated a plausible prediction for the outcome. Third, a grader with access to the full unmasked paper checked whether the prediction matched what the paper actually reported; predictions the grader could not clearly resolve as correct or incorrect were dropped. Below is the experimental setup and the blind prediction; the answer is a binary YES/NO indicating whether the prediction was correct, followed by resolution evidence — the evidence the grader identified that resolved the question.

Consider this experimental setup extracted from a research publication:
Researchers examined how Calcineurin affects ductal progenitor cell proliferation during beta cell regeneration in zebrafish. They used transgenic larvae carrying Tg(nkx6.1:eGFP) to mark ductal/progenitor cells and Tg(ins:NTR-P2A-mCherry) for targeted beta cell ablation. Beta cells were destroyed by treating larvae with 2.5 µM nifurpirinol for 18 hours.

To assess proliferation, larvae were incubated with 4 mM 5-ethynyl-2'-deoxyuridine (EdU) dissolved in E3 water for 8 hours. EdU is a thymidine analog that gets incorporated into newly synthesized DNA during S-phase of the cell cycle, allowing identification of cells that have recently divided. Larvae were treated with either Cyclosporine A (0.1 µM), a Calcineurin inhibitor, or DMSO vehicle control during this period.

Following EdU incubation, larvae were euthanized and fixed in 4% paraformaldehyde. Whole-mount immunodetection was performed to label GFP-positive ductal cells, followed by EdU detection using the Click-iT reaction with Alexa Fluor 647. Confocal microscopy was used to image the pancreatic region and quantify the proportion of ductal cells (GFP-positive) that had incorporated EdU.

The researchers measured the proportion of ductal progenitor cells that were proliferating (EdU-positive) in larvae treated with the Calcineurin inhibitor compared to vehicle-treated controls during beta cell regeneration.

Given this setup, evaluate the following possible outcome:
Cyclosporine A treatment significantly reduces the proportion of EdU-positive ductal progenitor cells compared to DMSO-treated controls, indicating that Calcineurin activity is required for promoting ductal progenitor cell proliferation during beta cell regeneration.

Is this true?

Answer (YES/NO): NO